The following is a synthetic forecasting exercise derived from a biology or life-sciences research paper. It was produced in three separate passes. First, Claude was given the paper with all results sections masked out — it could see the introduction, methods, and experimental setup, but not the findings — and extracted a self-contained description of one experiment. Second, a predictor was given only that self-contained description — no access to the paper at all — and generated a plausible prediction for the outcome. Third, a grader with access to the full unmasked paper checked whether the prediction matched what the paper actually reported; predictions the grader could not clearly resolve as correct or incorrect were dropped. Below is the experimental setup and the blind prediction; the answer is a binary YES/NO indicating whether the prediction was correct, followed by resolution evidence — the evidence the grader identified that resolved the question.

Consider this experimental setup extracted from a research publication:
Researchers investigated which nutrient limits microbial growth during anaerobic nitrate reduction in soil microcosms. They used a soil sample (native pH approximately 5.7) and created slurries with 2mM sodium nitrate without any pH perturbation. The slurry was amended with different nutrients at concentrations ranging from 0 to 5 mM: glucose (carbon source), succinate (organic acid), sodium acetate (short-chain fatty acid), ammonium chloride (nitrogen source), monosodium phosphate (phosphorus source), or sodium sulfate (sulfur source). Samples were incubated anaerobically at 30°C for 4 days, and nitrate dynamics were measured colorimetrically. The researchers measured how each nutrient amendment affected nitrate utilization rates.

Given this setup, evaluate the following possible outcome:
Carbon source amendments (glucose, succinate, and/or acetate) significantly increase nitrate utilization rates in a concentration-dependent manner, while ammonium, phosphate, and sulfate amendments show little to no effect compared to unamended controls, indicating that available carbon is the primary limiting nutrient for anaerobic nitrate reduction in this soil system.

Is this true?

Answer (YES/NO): YES